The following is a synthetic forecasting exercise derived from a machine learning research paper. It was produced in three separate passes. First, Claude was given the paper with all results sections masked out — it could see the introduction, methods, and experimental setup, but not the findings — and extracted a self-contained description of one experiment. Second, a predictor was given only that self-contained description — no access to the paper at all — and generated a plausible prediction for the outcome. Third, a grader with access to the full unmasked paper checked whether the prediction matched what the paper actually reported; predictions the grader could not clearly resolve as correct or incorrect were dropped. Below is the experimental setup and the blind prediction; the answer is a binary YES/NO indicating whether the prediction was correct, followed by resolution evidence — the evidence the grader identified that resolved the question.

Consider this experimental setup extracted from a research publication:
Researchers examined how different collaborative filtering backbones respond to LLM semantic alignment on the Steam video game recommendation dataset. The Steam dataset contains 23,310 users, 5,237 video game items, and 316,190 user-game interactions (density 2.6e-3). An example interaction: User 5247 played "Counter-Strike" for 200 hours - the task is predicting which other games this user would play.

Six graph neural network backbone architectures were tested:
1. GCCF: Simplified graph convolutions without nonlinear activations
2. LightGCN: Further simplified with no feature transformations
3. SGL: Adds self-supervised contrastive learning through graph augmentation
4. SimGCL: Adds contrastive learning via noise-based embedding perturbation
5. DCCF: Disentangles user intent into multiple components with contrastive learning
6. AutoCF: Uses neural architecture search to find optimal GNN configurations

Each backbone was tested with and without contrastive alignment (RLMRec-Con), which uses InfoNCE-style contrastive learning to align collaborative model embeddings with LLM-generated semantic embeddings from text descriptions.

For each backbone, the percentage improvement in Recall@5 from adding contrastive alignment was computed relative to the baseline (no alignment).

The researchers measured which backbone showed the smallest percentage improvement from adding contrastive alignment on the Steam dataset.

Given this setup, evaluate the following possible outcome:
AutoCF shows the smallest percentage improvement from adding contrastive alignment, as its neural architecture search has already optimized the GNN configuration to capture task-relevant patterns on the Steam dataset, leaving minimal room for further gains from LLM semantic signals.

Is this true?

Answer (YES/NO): NO